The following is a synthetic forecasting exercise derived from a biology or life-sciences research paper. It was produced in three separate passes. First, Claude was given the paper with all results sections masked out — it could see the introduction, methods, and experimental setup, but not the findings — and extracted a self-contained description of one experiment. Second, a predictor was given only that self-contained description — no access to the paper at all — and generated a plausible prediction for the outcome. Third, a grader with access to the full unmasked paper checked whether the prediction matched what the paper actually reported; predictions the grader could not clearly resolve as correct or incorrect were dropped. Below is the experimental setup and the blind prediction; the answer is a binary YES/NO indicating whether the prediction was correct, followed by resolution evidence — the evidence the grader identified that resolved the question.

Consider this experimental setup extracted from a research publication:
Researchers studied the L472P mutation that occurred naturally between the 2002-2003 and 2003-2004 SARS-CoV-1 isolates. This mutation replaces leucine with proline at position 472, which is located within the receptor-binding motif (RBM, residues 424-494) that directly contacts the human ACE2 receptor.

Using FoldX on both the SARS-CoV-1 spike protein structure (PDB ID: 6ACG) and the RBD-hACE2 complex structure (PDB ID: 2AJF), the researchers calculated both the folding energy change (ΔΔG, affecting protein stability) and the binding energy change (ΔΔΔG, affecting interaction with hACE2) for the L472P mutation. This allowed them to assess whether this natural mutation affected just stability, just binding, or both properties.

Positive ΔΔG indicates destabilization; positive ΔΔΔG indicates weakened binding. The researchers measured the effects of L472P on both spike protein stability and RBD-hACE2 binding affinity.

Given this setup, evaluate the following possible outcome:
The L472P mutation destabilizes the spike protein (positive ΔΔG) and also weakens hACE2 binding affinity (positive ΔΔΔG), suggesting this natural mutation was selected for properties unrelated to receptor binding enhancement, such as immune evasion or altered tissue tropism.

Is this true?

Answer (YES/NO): YES